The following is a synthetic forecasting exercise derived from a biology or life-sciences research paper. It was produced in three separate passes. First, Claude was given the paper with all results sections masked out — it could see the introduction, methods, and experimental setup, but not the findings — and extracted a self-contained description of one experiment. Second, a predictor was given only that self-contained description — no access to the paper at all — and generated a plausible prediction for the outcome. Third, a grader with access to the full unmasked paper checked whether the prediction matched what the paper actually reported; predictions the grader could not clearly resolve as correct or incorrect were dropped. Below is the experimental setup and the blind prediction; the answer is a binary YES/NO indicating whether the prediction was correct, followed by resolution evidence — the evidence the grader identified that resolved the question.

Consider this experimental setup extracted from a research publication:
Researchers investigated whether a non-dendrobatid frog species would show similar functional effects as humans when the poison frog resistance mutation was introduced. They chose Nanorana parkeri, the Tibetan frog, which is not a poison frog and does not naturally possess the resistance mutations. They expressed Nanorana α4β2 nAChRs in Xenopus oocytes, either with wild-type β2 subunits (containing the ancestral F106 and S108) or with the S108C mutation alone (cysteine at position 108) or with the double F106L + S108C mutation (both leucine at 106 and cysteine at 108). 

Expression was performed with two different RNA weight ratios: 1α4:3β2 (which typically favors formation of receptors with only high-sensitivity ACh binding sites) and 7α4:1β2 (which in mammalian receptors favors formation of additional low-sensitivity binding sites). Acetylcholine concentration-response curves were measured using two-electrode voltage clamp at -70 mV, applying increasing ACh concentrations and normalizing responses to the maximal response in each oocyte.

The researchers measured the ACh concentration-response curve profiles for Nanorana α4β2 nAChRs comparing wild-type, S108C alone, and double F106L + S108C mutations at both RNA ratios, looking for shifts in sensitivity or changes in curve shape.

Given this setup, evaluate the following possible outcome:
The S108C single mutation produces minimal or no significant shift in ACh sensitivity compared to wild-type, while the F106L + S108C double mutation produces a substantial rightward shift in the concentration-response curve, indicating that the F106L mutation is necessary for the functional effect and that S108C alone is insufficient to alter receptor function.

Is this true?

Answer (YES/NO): NO